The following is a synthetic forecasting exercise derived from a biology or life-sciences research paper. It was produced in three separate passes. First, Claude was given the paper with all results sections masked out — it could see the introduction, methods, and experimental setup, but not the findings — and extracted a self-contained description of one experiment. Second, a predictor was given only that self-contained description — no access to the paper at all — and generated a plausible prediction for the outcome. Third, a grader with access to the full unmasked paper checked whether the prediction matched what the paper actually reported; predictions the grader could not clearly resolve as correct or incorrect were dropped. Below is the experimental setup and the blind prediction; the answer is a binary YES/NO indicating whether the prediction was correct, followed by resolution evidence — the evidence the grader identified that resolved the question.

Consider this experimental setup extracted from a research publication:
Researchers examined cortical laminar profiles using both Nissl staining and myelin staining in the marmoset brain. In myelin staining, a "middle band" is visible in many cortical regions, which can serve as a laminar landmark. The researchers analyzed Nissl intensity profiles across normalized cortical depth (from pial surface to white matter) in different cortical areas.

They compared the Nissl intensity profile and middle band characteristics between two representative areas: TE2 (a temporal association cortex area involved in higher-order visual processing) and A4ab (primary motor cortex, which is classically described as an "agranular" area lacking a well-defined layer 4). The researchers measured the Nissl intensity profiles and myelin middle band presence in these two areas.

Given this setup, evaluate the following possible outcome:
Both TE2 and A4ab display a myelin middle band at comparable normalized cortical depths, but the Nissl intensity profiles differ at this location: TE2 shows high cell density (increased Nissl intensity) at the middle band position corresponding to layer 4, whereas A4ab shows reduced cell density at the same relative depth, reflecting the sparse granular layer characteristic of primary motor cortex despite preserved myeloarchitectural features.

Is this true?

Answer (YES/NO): NO